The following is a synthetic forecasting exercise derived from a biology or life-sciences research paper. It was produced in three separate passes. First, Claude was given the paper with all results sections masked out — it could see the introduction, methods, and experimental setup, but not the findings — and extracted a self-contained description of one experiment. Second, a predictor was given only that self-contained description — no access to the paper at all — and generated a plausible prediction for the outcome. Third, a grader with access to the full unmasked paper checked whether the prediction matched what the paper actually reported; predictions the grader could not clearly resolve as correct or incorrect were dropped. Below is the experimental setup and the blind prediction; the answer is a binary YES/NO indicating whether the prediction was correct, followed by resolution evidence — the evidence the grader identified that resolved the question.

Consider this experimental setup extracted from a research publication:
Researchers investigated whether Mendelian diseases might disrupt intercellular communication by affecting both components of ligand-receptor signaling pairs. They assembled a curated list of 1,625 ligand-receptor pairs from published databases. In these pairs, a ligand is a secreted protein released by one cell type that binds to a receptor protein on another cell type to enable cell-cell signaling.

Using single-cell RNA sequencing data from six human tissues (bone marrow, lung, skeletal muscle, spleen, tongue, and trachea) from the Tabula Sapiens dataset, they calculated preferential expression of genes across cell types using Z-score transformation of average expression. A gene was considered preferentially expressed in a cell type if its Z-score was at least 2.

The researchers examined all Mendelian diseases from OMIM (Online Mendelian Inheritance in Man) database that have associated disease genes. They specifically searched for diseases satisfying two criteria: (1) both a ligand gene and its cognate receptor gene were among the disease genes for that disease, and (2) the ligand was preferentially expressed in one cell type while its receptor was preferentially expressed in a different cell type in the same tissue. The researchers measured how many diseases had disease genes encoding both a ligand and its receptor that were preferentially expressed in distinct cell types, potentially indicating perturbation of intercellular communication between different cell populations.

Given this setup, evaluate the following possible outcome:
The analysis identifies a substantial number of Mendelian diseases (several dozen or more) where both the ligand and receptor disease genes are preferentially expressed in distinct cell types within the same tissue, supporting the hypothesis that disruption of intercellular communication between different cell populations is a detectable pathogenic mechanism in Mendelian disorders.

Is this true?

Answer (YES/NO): NO